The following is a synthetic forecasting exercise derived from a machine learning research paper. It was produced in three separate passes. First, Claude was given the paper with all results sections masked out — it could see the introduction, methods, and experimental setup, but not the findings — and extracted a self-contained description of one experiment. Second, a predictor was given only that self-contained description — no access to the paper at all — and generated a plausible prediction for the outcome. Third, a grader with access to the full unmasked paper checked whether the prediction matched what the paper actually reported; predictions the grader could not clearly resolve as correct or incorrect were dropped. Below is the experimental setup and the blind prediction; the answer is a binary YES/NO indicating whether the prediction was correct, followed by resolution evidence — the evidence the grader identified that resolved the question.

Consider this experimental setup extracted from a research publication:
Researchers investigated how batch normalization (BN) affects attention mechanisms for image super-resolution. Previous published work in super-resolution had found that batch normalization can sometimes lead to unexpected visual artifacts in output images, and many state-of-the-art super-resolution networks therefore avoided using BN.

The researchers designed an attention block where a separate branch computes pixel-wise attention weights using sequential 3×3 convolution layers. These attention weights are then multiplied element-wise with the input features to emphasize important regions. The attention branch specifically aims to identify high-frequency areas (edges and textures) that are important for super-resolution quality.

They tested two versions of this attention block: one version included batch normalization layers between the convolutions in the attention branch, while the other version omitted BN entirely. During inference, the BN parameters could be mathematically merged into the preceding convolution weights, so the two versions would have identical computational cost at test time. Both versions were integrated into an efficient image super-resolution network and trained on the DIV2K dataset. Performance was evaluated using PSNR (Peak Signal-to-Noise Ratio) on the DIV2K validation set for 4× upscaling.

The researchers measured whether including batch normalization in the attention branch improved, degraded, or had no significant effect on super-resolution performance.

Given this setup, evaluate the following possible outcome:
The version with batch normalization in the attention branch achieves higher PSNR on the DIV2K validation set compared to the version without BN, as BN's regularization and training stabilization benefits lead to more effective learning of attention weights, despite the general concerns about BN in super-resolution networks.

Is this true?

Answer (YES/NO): YES